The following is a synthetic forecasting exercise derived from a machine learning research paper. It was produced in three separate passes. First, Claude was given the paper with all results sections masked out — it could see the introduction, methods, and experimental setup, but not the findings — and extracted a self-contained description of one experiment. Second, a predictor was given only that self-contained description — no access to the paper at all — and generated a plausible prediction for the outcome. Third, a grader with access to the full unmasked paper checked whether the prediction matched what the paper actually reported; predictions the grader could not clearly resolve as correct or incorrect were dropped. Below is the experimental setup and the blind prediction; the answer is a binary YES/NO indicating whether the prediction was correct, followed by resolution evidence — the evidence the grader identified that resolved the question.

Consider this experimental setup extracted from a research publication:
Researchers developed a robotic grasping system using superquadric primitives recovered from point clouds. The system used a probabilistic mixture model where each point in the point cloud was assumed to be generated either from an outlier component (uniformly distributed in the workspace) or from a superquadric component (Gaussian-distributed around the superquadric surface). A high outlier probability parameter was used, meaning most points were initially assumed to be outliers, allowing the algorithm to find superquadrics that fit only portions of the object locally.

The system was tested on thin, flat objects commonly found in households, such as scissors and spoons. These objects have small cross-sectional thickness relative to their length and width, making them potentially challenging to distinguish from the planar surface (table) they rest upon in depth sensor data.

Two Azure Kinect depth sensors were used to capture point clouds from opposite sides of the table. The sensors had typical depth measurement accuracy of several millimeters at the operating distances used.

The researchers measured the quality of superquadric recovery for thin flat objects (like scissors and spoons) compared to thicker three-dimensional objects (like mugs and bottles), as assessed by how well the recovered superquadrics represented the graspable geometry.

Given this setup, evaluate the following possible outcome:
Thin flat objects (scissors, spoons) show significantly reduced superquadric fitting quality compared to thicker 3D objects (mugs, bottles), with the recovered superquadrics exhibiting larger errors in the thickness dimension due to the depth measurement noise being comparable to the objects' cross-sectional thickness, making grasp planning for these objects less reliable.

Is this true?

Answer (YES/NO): NO